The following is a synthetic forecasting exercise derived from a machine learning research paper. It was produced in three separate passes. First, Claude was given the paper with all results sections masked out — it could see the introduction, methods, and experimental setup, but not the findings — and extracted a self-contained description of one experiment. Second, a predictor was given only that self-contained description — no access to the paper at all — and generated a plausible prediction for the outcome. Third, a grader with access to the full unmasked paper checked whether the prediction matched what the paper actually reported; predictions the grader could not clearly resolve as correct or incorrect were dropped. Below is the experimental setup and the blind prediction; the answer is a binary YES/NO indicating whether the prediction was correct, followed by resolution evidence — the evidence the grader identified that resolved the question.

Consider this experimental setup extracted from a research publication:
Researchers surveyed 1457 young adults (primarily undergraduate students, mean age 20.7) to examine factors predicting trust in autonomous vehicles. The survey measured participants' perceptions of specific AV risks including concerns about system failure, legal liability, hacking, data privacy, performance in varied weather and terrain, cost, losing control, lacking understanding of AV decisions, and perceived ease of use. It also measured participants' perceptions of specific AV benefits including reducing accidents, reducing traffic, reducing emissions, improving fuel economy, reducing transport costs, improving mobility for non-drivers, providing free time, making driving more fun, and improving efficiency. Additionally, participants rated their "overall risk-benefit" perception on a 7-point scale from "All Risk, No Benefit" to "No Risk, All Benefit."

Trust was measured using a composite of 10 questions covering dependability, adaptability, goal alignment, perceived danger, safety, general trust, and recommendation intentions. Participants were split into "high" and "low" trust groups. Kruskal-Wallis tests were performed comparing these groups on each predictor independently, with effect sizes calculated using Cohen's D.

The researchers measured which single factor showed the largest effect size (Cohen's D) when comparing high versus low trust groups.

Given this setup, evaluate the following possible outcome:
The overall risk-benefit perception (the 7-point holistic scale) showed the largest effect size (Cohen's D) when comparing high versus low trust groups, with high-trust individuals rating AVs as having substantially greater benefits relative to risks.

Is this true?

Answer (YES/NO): YES